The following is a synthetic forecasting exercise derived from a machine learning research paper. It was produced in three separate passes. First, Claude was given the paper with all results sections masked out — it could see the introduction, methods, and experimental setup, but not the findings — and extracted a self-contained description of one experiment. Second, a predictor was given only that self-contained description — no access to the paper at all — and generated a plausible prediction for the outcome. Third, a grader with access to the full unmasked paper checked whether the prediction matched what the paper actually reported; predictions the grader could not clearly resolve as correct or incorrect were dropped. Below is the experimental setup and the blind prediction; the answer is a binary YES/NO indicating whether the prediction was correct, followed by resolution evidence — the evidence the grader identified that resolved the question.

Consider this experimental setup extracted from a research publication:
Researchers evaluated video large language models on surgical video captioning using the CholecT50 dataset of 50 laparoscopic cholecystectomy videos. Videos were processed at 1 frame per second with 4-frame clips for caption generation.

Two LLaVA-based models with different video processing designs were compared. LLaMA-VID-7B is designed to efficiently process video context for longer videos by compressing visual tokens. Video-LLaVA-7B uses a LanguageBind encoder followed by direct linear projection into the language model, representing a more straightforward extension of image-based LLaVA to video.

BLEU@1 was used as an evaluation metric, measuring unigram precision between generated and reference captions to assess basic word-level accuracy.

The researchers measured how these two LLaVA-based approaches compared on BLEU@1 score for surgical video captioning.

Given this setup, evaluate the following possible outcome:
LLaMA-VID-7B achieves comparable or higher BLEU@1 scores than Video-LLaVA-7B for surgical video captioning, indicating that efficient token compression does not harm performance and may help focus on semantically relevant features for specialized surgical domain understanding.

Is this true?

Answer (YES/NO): NO